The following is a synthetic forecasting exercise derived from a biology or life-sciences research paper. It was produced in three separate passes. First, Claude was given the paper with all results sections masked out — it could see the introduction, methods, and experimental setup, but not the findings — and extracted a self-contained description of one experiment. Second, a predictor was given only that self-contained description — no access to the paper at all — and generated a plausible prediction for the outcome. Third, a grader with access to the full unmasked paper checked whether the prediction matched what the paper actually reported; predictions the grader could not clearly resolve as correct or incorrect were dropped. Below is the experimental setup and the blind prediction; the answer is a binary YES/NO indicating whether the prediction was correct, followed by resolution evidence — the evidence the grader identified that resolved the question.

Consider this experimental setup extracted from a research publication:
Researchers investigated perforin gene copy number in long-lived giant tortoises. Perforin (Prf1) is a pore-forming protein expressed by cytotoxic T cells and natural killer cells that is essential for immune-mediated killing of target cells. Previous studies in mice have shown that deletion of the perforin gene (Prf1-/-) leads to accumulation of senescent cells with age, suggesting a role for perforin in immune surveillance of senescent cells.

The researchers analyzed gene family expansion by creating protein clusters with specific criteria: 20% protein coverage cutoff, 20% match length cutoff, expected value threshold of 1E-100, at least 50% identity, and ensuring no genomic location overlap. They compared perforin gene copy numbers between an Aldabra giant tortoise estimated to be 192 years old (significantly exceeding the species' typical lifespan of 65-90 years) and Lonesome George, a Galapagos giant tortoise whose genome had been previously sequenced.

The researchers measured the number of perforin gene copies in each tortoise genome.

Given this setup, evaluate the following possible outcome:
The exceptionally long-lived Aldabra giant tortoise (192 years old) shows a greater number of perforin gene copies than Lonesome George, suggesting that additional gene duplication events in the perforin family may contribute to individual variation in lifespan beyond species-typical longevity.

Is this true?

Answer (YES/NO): YES